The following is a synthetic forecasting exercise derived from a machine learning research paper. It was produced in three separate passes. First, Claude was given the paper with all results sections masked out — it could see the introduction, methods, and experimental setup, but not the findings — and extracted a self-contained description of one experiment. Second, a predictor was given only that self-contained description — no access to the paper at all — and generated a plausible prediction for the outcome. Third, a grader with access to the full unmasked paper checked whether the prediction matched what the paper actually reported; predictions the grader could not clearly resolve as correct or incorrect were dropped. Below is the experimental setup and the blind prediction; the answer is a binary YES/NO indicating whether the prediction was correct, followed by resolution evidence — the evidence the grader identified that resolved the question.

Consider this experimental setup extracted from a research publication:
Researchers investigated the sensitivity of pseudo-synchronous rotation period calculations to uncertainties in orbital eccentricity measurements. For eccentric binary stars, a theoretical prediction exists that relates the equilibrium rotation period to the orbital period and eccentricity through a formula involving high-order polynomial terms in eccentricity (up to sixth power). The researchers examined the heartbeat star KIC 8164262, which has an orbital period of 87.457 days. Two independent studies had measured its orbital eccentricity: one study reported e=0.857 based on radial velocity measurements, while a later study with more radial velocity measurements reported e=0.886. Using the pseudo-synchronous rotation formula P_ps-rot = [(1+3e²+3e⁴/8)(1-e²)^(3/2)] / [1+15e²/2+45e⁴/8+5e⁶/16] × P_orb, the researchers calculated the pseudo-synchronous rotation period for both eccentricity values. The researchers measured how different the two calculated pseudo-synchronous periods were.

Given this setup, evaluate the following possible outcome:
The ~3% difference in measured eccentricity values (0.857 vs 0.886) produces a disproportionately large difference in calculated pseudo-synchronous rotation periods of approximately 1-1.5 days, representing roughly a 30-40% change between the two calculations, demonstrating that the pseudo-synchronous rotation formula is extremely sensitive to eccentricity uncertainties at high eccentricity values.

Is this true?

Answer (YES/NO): YES